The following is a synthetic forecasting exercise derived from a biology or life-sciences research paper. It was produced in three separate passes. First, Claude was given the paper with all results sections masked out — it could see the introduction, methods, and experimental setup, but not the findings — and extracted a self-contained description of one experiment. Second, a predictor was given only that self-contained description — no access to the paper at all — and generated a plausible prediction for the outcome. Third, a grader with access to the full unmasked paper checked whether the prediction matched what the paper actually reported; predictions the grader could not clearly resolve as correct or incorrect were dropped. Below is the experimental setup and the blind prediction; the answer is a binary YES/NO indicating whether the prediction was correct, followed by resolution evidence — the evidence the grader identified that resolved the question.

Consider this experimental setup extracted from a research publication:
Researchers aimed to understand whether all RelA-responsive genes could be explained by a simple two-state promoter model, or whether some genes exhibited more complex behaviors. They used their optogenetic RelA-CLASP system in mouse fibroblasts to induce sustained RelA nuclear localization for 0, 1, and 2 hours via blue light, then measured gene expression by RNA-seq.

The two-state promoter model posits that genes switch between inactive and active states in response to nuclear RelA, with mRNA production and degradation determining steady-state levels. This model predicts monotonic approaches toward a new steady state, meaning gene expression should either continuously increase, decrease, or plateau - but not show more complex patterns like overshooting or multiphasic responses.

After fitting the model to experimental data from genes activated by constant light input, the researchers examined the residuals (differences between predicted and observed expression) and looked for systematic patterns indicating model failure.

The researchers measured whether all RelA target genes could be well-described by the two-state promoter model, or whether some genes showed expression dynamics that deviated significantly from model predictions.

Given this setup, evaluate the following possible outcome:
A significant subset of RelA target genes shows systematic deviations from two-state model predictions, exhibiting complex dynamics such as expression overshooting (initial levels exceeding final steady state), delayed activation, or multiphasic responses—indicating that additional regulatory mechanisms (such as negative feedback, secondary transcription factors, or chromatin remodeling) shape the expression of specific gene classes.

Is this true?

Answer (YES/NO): YES